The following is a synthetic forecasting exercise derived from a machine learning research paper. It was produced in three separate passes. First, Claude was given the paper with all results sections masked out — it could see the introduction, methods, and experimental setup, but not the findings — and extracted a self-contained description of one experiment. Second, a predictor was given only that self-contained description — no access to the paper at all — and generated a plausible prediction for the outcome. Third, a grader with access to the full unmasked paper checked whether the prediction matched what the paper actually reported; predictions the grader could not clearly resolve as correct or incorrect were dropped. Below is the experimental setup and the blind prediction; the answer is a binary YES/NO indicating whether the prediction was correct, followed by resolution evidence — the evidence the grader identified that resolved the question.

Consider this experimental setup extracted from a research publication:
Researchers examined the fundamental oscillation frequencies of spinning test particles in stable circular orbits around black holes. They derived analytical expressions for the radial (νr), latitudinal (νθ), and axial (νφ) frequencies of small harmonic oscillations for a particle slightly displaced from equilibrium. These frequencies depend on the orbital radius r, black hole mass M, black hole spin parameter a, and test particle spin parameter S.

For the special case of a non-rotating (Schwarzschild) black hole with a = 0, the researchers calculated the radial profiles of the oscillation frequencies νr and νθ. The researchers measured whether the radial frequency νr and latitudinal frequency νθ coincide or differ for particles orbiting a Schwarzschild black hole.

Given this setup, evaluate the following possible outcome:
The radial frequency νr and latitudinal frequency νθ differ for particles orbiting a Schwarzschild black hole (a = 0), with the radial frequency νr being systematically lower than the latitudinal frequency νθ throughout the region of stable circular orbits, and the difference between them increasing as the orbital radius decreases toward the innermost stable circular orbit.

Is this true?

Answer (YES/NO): NO